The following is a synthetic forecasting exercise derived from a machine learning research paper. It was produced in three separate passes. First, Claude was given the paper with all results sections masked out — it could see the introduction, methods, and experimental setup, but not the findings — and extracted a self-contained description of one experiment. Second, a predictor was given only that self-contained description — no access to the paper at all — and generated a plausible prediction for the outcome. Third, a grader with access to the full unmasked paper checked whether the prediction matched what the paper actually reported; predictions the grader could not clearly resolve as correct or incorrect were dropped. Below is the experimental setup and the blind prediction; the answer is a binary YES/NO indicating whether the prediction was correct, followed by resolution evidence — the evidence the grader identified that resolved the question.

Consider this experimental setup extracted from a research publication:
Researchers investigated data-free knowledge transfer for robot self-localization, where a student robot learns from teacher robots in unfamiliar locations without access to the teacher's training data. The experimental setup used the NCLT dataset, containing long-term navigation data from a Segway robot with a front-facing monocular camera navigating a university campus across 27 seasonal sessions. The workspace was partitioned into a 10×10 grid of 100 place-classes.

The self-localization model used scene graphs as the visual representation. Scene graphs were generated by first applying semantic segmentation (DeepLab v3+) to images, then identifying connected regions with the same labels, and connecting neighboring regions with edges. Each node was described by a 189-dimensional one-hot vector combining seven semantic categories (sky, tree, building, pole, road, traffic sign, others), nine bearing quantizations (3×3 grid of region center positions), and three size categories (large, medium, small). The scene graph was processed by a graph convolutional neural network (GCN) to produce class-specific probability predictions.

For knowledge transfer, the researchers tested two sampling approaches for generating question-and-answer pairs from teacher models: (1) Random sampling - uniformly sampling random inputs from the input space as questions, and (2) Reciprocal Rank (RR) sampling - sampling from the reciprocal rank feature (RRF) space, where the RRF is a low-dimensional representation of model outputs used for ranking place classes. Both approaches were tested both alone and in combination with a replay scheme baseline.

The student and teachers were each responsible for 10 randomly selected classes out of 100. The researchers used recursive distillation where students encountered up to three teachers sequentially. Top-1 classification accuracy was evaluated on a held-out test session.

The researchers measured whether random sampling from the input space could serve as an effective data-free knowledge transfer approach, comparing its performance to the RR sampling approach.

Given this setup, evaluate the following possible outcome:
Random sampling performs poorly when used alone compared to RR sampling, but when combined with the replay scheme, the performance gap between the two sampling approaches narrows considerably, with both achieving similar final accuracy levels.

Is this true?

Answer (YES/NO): NO